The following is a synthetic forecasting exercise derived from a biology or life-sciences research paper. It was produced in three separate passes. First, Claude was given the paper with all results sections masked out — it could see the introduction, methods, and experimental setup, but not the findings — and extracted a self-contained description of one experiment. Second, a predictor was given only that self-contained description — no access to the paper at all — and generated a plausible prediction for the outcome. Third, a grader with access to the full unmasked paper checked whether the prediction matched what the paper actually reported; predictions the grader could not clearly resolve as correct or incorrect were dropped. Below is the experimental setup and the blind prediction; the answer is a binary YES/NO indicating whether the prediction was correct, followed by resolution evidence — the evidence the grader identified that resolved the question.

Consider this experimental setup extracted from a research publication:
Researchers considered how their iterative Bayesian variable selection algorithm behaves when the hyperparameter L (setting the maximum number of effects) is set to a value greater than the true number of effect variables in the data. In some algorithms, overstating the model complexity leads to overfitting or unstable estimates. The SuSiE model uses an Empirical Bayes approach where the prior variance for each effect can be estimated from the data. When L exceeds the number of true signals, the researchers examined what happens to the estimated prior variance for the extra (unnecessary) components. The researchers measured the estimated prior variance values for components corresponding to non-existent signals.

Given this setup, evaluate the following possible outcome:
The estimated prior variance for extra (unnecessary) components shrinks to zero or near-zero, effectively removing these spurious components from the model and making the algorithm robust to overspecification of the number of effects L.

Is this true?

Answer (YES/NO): YES